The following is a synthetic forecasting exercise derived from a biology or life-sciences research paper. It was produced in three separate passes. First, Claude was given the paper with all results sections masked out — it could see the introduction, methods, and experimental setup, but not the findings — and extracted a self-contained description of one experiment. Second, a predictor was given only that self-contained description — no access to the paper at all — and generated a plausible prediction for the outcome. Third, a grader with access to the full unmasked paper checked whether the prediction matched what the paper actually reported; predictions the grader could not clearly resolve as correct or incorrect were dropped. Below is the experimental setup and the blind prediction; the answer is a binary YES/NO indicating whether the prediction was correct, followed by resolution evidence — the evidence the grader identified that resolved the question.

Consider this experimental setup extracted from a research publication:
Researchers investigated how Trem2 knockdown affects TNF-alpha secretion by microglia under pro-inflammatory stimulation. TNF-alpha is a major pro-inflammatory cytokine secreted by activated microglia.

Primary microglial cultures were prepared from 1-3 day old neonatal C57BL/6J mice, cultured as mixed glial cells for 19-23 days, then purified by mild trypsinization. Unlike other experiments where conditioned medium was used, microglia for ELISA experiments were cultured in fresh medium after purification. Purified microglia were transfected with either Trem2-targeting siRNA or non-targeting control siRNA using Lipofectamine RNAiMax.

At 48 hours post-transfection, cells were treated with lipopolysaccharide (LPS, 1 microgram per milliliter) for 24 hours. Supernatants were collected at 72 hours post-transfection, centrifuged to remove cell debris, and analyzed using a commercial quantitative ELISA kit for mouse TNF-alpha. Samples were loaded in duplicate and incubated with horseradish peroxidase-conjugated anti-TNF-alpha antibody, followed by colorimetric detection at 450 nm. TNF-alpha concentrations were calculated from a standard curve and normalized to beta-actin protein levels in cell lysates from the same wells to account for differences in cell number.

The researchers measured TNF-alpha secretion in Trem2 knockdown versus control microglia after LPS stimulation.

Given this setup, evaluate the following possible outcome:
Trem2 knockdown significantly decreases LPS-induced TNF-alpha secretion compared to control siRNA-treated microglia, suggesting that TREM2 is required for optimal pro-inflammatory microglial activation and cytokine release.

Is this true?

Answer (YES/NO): NO